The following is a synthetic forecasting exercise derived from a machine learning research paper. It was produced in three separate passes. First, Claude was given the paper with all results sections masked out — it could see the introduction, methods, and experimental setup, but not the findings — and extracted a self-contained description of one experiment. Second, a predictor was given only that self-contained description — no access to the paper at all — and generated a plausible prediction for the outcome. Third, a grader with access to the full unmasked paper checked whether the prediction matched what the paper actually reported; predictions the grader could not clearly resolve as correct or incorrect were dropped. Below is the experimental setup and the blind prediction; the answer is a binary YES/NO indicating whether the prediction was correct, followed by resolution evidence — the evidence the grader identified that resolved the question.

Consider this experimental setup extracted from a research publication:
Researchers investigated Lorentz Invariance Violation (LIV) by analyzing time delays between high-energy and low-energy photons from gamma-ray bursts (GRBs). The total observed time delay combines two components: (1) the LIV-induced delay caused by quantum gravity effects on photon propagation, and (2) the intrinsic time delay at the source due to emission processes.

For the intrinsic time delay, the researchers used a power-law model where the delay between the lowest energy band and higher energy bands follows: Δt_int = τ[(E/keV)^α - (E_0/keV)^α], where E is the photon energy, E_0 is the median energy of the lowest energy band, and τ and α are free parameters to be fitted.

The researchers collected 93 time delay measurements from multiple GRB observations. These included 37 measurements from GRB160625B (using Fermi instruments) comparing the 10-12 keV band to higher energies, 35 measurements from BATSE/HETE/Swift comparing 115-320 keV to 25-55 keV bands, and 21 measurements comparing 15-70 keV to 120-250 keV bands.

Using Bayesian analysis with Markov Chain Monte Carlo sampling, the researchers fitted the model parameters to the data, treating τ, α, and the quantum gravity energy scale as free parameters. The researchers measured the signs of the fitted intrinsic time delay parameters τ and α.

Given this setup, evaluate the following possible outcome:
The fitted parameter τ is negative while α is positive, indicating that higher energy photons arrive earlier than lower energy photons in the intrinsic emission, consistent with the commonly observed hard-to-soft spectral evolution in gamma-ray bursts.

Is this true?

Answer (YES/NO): NO